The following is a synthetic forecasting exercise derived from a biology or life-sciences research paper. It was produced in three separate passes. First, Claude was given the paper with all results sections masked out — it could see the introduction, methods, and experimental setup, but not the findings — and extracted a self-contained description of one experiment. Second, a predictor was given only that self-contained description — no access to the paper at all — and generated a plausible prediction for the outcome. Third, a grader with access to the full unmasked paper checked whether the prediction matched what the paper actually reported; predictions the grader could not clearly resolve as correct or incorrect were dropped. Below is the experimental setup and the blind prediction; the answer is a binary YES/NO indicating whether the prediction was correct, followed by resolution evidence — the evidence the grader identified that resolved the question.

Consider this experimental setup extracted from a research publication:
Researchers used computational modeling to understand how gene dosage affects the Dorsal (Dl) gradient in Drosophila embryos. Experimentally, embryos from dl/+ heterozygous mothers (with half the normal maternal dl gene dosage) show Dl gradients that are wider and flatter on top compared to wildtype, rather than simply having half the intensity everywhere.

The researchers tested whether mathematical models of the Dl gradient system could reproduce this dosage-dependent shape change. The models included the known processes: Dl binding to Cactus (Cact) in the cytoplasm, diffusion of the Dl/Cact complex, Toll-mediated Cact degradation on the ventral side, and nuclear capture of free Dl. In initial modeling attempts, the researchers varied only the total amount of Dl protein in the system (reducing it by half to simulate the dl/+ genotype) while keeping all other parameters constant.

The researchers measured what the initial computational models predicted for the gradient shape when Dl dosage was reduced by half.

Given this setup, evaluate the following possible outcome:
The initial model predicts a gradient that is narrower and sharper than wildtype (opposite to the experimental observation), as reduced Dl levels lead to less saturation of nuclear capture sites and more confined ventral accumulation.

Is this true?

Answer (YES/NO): NO